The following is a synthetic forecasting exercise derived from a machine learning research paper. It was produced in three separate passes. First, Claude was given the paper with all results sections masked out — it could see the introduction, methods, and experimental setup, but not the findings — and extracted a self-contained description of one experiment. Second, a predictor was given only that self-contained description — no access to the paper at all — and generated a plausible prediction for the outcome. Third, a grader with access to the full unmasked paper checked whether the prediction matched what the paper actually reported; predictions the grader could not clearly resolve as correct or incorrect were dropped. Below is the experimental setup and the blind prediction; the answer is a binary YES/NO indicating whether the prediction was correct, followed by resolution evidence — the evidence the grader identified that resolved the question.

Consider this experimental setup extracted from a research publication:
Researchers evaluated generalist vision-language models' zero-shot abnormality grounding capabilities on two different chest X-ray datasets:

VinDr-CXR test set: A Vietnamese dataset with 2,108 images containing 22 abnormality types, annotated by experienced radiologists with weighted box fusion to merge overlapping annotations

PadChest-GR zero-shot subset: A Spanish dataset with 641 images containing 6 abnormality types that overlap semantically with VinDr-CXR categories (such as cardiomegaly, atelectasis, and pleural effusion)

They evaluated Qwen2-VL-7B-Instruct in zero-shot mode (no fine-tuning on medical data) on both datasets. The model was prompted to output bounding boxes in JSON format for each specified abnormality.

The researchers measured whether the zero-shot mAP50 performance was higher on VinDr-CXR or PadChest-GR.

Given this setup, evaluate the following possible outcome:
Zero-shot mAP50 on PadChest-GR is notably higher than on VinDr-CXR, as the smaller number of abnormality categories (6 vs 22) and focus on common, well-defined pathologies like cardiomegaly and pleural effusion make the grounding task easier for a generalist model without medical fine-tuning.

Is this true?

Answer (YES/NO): NO